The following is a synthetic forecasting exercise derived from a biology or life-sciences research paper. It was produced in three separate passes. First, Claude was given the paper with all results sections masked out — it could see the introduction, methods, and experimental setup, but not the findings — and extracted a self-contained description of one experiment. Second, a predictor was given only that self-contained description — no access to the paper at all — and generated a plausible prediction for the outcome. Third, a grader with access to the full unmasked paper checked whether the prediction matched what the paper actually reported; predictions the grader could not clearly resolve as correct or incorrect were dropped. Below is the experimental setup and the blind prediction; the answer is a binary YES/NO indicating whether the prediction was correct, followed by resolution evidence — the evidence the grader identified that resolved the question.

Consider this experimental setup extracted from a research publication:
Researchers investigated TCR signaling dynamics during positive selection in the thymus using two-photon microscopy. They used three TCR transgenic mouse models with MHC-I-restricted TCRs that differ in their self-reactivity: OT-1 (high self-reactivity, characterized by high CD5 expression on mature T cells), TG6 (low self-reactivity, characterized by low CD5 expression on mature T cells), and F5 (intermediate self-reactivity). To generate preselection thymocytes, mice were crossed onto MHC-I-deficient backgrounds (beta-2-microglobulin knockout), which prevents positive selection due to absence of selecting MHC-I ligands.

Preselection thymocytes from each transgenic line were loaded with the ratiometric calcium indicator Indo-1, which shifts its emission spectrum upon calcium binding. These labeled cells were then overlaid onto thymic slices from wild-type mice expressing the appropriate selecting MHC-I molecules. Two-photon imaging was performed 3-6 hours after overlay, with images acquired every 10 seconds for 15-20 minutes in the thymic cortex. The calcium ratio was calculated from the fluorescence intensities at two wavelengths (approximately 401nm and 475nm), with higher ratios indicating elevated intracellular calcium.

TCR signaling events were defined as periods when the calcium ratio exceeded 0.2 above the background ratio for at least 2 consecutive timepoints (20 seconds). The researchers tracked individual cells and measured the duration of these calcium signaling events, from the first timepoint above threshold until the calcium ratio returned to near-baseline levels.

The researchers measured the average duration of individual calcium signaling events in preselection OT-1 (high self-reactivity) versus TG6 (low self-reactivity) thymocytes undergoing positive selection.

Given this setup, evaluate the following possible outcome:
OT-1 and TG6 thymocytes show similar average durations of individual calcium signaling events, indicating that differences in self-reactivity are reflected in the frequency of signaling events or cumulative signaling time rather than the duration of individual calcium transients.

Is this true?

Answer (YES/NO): NO